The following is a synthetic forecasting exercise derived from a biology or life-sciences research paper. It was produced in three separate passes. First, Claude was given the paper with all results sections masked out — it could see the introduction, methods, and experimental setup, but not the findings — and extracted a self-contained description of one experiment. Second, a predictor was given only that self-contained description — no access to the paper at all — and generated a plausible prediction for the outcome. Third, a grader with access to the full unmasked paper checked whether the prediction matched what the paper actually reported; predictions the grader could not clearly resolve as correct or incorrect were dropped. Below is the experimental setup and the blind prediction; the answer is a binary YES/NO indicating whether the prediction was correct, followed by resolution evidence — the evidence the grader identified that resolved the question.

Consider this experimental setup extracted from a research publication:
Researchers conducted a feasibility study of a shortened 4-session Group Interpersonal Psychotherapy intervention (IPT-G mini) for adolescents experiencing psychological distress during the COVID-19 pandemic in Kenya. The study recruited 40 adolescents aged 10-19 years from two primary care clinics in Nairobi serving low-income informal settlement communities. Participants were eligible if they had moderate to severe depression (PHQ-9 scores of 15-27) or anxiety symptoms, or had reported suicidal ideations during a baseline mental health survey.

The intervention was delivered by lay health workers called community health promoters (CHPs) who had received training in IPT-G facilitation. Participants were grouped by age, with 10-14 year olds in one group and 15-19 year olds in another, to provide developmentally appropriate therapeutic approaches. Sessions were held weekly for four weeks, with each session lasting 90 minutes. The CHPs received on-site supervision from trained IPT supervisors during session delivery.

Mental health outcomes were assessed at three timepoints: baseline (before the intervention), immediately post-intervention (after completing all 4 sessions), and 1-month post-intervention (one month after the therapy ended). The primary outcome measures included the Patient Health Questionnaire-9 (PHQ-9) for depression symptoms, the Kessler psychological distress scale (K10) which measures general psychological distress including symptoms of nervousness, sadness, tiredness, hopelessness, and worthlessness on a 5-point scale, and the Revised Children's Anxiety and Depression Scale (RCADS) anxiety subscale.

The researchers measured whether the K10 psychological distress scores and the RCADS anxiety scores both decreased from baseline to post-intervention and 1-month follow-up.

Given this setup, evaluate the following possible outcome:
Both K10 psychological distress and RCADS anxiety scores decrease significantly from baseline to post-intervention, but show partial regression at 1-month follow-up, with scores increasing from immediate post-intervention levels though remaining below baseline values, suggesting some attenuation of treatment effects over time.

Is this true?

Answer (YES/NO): NO